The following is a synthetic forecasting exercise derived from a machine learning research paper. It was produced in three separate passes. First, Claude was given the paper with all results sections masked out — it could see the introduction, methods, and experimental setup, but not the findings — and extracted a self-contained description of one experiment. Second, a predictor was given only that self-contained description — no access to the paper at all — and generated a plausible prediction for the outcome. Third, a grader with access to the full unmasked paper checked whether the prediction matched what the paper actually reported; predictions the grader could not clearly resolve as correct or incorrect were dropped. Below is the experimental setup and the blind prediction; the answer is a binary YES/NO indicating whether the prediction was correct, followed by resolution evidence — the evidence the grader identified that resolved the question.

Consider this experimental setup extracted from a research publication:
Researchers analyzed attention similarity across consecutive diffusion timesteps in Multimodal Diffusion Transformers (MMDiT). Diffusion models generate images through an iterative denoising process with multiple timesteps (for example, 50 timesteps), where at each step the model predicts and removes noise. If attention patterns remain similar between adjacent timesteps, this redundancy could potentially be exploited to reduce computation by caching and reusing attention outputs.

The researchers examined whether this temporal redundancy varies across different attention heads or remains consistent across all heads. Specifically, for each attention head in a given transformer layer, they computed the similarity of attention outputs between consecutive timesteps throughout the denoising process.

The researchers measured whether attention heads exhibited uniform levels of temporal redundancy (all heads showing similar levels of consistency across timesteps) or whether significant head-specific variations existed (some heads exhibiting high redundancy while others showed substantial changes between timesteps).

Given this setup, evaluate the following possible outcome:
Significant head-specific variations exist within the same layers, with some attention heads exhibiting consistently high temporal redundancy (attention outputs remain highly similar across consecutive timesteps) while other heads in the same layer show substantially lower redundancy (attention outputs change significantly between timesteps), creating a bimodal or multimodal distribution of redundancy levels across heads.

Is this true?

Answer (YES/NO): YES